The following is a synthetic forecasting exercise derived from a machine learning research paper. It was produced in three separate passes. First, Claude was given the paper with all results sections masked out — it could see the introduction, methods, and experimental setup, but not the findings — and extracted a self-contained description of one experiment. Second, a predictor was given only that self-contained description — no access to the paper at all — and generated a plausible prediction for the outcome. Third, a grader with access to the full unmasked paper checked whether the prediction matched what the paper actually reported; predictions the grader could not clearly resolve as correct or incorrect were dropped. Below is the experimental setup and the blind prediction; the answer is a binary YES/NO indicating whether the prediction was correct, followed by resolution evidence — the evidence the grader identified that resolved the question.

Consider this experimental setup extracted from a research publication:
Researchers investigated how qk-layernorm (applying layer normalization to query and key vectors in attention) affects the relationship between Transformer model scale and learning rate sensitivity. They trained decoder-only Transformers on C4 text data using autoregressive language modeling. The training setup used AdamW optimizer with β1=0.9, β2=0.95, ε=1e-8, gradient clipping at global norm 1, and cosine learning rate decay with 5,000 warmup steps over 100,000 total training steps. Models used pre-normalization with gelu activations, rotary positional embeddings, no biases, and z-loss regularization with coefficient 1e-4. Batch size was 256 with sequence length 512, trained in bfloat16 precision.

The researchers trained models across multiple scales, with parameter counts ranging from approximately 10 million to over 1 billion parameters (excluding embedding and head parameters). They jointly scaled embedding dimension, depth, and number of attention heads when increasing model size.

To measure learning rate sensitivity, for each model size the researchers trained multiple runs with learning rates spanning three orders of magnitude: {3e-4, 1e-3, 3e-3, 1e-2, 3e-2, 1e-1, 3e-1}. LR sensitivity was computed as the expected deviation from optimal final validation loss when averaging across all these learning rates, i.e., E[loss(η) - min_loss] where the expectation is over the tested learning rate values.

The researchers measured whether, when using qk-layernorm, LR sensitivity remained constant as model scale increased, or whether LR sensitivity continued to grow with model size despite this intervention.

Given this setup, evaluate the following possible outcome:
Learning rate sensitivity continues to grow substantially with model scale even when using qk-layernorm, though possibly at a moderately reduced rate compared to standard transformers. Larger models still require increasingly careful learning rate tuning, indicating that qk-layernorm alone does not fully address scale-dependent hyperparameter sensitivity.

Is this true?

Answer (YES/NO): YES